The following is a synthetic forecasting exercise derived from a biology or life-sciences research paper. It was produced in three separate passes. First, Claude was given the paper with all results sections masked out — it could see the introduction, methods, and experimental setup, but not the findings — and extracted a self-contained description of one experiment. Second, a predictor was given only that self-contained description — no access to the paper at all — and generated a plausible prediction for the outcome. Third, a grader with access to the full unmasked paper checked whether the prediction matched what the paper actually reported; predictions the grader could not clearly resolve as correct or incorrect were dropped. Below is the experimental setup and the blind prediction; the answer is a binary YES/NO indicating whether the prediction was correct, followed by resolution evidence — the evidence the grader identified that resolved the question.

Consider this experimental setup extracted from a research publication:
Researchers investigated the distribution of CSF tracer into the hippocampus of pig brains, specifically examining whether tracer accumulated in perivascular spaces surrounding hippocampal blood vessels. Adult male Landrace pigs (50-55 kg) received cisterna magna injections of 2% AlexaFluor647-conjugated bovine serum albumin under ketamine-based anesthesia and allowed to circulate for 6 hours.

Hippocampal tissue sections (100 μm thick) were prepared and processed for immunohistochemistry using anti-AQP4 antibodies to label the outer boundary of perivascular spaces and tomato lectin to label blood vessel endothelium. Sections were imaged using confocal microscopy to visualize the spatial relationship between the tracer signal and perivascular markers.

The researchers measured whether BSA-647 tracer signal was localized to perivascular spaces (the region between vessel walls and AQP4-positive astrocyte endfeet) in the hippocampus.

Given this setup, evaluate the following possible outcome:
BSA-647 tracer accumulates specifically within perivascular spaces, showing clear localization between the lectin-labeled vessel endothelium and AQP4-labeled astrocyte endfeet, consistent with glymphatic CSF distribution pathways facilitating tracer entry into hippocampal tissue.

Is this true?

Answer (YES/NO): YES